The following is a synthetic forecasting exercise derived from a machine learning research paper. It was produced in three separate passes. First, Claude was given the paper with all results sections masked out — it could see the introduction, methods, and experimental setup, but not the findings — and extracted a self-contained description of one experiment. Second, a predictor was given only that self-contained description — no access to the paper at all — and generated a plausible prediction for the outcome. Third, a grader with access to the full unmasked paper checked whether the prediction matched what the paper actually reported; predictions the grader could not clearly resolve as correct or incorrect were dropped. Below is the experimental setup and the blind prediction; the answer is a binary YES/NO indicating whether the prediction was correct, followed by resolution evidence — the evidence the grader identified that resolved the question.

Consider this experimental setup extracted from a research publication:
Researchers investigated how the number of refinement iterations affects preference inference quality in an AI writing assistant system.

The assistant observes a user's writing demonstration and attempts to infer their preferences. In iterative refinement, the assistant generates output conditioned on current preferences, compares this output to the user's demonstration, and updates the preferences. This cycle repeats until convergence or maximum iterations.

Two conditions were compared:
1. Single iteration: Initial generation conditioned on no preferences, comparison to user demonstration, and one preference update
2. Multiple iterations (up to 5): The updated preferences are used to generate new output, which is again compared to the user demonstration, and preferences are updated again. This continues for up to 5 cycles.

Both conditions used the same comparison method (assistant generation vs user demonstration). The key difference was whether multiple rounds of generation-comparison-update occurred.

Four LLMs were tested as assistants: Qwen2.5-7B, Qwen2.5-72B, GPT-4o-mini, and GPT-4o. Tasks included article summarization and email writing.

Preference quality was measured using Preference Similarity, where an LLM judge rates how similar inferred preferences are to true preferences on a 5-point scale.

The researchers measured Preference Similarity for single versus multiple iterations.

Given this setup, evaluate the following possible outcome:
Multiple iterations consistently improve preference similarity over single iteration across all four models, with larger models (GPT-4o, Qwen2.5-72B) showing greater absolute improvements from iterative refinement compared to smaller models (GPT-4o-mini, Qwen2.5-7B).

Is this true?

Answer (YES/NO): NO